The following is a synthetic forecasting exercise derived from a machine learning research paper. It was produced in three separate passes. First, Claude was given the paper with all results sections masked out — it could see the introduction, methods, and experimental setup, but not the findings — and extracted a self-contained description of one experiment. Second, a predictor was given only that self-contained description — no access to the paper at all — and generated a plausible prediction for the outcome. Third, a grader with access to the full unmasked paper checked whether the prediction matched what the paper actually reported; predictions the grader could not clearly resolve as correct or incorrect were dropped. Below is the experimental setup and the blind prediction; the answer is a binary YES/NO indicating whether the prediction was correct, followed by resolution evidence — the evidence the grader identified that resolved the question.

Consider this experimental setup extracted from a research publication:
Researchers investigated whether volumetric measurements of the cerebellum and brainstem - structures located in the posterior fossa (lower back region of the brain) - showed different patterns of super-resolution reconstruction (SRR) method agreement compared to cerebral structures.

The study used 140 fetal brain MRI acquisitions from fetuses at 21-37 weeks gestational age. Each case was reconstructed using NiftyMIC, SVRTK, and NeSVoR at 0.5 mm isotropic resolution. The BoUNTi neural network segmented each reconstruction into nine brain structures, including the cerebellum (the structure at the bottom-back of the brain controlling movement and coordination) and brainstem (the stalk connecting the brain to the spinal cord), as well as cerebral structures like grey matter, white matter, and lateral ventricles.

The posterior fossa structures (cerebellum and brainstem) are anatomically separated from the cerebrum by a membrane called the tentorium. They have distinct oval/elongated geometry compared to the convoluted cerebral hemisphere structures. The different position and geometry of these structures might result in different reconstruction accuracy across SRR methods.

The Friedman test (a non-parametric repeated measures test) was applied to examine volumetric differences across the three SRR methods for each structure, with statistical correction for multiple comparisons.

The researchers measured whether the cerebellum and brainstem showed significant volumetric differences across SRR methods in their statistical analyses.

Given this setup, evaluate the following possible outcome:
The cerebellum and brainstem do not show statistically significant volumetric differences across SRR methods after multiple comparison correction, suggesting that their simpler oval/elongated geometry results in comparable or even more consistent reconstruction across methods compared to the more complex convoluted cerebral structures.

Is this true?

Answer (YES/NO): NO